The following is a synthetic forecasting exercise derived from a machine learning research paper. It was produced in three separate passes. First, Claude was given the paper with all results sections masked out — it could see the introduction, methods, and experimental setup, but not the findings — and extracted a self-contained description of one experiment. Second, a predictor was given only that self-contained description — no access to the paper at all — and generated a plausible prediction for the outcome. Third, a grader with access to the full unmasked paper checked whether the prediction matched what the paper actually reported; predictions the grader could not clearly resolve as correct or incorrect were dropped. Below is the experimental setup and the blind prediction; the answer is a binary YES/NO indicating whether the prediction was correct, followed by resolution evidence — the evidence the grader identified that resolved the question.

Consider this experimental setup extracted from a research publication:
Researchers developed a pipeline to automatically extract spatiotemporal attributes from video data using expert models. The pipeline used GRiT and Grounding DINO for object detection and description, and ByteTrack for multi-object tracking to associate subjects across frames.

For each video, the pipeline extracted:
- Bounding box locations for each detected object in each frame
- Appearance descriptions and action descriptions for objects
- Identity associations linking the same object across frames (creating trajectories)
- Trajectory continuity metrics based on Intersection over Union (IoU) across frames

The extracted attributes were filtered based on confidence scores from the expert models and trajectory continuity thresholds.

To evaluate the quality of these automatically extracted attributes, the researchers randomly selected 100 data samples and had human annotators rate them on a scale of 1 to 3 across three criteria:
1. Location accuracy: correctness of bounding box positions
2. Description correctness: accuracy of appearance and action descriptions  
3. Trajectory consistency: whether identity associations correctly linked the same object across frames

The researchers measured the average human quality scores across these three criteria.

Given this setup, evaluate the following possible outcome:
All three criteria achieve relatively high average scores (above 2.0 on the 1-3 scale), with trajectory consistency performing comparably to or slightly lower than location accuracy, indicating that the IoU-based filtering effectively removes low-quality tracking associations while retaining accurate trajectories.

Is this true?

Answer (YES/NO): YES